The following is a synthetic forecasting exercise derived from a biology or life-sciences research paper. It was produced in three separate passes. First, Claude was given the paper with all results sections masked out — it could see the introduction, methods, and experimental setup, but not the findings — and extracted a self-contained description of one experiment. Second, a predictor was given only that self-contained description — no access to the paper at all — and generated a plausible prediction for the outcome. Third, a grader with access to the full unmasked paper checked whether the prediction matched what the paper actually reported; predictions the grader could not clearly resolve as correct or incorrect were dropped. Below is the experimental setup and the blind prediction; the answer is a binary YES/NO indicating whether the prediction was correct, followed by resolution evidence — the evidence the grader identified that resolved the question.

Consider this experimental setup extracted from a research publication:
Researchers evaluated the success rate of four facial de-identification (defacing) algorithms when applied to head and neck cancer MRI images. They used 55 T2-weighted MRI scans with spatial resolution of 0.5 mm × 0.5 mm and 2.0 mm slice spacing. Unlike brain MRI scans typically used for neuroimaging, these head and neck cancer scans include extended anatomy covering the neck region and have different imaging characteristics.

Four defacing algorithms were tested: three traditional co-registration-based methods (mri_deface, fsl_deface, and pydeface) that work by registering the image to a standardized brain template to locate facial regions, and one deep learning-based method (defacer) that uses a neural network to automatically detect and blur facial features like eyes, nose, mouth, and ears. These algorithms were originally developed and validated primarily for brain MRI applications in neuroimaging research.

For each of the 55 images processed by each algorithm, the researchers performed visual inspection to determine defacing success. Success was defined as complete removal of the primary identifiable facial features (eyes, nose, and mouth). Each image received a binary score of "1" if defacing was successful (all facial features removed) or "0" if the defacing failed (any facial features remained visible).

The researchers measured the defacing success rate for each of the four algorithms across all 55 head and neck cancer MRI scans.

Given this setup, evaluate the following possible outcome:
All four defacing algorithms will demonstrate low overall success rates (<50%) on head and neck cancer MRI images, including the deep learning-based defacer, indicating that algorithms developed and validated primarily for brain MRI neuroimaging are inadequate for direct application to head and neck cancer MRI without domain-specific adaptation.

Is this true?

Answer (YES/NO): NO